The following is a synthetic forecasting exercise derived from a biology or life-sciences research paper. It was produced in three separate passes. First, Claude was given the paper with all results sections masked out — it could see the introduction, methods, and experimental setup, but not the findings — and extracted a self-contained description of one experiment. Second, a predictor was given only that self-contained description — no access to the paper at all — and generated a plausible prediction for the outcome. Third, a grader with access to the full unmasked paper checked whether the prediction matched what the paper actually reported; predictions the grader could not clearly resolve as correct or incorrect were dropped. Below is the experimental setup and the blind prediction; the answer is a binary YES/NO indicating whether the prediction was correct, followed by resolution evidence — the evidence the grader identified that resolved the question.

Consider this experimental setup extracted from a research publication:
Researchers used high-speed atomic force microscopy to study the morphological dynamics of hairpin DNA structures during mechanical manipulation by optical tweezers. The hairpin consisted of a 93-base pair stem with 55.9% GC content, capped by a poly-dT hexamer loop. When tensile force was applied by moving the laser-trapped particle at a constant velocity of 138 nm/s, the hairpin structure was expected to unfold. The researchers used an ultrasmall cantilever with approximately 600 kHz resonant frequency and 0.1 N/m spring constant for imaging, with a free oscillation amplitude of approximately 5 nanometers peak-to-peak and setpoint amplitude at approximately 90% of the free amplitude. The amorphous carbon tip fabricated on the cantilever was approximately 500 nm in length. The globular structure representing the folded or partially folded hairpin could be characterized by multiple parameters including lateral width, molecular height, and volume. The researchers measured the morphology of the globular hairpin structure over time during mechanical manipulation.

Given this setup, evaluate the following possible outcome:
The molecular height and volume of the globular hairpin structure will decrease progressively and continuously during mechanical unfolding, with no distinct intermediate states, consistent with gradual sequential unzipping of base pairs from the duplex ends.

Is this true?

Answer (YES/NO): NO